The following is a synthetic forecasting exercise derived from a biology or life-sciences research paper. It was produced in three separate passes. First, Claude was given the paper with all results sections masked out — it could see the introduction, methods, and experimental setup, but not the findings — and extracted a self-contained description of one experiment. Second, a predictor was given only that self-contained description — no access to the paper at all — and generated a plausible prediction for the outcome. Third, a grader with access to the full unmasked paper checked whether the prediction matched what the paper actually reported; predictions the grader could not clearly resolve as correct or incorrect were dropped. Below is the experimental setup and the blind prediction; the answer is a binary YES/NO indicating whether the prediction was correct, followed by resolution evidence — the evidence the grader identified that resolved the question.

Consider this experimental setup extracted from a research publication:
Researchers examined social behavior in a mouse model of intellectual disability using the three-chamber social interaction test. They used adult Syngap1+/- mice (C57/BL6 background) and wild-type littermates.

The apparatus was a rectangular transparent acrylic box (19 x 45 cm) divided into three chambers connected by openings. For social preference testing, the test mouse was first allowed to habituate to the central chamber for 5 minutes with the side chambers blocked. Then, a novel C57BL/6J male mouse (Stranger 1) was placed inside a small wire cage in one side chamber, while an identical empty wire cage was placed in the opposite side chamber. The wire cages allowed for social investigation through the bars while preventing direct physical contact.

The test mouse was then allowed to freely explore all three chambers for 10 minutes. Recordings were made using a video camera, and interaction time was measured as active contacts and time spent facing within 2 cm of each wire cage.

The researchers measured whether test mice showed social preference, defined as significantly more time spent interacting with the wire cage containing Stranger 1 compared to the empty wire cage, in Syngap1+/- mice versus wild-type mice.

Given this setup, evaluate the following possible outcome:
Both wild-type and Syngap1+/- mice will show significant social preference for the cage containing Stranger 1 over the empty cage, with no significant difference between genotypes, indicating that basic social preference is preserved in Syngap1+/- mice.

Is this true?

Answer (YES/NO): YES